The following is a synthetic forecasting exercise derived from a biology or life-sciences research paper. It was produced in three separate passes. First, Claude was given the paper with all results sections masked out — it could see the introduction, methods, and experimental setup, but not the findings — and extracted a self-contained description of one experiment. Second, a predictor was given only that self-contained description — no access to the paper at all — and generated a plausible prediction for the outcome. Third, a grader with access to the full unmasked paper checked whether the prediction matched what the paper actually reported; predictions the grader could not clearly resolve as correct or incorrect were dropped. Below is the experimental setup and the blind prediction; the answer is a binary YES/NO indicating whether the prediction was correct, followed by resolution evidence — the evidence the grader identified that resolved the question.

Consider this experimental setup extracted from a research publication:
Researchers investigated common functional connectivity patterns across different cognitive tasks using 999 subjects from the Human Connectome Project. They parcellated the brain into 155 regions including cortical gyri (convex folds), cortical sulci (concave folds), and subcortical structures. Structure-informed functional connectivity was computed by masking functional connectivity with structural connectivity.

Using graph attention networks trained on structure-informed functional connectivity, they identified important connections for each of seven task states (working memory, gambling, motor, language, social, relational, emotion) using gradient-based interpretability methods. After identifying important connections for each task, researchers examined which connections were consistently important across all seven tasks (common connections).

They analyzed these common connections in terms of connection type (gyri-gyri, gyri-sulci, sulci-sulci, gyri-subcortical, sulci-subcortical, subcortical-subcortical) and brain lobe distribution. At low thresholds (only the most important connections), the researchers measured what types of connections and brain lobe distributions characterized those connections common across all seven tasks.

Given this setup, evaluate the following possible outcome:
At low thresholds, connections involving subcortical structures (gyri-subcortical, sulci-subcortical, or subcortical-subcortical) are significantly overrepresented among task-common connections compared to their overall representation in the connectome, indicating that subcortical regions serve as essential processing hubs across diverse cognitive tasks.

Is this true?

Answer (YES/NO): NO